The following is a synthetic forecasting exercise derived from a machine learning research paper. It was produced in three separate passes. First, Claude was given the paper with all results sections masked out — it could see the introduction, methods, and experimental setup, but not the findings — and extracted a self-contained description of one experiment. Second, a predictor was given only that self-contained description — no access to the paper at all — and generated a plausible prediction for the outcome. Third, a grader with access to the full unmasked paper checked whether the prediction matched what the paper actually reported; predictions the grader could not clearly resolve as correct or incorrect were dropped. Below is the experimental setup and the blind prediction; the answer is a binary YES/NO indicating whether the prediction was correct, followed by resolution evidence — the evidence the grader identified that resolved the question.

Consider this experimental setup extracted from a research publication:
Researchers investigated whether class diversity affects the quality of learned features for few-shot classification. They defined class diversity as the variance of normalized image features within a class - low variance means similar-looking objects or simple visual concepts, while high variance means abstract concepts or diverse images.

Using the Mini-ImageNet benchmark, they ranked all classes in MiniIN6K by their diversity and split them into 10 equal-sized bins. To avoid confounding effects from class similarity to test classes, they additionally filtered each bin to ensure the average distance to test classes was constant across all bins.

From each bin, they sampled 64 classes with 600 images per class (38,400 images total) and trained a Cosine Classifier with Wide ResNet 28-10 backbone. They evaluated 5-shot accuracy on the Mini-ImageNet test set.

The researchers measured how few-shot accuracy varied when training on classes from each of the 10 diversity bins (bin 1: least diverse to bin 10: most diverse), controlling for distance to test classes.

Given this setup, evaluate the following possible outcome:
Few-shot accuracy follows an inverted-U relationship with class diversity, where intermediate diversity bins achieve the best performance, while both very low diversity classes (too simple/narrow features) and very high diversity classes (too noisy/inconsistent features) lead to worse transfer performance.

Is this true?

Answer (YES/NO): YES